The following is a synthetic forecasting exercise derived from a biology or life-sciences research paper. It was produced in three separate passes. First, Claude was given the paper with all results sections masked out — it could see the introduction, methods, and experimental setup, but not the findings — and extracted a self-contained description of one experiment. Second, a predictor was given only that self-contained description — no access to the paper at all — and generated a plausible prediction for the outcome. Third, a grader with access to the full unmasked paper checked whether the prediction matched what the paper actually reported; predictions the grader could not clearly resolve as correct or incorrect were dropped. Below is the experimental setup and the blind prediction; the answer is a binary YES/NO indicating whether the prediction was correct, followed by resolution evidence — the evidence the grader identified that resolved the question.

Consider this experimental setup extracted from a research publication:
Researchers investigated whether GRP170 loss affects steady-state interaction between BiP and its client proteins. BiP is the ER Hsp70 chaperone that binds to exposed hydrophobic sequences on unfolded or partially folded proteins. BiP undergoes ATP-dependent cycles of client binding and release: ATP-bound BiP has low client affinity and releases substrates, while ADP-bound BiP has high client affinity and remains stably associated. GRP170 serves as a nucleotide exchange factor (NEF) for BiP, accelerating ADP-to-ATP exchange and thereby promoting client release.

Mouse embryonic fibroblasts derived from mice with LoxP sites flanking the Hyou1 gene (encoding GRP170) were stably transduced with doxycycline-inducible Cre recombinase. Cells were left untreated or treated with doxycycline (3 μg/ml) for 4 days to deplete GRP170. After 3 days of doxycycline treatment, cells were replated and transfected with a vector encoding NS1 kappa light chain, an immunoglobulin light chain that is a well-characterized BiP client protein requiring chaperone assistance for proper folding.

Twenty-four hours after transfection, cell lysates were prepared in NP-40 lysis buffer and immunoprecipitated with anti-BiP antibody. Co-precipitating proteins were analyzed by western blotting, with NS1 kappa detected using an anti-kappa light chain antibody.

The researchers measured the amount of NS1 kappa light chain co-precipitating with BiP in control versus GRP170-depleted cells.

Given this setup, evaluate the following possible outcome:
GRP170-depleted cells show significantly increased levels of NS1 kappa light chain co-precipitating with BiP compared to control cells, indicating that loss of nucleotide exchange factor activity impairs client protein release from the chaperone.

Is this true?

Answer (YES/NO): YES